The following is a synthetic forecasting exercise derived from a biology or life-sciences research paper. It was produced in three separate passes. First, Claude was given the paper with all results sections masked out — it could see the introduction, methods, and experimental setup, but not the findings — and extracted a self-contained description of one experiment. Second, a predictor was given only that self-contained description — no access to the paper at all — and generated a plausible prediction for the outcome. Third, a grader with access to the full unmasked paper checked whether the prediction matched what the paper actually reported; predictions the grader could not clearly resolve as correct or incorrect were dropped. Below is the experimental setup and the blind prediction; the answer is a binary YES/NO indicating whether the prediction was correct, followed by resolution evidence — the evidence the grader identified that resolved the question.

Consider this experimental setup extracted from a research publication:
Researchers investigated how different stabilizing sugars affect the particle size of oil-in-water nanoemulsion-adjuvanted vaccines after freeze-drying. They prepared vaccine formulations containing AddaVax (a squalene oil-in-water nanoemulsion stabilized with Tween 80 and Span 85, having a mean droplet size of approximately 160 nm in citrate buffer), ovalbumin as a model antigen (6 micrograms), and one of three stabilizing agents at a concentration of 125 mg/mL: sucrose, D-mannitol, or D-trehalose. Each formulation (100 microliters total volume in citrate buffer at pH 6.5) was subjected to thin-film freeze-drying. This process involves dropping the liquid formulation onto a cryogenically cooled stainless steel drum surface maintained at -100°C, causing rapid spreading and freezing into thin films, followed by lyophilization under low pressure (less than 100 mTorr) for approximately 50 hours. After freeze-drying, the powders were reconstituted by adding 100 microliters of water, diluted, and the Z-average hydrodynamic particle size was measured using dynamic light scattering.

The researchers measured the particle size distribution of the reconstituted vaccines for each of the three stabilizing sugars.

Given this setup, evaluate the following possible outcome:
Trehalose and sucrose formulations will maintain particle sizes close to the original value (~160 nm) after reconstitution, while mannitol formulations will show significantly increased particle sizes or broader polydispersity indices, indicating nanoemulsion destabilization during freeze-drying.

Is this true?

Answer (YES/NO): NO